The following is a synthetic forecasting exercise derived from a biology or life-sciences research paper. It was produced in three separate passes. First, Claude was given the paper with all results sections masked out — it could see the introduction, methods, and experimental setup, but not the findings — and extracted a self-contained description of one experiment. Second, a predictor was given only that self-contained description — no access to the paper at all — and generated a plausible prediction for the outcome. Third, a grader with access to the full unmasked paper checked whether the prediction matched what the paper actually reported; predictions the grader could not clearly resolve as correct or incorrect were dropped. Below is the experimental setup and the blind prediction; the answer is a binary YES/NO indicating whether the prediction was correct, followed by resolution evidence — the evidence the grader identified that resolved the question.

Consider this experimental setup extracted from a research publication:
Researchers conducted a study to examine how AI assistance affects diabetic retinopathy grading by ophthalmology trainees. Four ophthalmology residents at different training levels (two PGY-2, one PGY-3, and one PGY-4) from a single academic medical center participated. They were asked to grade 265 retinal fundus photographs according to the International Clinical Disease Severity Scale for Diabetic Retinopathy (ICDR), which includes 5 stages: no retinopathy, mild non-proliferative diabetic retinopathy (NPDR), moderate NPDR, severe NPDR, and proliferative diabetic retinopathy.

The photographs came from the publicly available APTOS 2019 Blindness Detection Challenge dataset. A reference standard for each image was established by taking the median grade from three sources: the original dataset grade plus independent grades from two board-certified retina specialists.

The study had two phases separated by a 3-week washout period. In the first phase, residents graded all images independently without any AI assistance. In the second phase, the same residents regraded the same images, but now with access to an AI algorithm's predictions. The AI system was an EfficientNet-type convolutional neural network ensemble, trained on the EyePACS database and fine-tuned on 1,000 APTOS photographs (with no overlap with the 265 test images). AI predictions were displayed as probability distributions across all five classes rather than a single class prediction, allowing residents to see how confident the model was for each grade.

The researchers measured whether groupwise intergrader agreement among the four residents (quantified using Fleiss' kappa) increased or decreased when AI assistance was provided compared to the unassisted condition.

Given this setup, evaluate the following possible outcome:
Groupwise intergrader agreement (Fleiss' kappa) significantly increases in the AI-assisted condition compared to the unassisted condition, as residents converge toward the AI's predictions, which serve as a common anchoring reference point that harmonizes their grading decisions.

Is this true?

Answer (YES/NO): YES